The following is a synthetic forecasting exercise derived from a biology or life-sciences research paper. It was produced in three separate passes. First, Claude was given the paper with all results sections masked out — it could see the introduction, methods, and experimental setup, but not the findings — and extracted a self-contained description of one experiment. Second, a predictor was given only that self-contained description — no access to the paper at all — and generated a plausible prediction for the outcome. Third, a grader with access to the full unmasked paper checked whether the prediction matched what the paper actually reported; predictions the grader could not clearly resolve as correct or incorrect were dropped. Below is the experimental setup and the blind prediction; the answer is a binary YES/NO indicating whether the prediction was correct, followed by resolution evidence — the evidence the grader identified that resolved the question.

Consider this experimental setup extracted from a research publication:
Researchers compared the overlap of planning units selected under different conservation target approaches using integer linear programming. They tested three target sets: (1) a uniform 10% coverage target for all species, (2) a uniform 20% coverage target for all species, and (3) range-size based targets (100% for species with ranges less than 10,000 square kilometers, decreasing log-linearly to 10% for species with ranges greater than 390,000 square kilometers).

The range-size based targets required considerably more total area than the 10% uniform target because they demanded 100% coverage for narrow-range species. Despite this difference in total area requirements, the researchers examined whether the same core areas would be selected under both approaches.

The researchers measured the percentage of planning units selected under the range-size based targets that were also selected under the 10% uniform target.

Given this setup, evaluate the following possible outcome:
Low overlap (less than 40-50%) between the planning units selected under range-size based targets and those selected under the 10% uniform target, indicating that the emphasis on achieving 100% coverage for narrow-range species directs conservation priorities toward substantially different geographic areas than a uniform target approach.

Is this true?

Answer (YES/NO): NO